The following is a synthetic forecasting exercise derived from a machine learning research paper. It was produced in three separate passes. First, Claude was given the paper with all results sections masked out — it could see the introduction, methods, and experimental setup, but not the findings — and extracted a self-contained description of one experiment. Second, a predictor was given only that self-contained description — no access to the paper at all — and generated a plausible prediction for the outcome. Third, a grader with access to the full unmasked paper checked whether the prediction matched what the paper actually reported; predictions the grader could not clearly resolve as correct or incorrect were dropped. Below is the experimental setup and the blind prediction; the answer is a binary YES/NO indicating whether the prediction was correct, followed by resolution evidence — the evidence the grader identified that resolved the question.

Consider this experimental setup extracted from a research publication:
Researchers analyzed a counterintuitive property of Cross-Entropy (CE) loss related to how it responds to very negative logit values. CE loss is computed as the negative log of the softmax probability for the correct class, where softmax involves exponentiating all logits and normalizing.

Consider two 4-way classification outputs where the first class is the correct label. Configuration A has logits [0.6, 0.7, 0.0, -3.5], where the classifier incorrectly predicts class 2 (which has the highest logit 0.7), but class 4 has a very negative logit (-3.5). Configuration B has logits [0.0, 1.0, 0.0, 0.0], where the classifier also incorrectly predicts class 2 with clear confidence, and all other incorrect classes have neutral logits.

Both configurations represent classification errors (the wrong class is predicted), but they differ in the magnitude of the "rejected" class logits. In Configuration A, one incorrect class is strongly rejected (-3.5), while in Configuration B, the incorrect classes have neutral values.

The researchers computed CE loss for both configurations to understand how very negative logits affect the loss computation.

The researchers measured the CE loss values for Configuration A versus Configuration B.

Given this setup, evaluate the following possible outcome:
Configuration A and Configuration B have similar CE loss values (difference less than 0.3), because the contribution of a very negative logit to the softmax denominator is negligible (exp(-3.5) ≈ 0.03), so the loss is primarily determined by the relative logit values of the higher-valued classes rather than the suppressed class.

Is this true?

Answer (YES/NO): NO